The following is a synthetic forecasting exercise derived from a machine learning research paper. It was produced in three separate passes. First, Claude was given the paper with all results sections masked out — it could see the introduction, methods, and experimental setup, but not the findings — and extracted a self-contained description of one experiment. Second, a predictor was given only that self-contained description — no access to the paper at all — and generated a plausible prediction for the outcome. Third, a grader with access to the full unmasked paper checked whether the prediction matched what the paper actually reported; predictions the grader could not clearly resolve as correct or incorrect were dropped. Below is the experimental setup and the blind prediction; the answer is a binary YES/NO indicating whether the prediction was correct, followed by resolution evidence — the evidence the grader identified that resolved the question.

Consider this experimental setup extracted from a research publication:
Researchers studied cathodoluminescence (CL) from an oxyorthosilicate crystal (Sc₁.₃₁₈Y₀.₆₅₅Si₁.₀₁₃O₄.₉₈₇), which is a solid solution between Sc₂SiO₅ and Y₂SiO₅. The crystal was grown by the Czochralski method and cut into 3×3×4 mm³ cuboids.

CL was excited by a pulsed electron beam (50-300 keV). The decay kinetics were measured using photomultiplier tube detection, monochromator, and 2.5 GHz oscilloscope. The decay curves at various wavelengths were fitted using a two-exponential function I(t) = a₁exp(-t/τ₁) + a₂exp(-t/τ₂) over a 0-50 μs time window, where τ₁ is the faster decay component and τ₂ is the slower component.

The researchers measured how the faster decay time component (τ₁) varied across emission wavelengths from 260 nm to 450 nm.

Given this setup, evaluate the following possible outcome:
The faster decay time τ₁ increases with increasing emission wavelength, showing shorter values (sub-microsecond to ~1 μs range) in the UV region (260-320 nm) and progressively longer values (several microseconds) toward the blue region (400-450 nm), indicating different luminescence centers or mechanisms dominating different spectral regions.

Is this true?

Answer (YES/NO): NO